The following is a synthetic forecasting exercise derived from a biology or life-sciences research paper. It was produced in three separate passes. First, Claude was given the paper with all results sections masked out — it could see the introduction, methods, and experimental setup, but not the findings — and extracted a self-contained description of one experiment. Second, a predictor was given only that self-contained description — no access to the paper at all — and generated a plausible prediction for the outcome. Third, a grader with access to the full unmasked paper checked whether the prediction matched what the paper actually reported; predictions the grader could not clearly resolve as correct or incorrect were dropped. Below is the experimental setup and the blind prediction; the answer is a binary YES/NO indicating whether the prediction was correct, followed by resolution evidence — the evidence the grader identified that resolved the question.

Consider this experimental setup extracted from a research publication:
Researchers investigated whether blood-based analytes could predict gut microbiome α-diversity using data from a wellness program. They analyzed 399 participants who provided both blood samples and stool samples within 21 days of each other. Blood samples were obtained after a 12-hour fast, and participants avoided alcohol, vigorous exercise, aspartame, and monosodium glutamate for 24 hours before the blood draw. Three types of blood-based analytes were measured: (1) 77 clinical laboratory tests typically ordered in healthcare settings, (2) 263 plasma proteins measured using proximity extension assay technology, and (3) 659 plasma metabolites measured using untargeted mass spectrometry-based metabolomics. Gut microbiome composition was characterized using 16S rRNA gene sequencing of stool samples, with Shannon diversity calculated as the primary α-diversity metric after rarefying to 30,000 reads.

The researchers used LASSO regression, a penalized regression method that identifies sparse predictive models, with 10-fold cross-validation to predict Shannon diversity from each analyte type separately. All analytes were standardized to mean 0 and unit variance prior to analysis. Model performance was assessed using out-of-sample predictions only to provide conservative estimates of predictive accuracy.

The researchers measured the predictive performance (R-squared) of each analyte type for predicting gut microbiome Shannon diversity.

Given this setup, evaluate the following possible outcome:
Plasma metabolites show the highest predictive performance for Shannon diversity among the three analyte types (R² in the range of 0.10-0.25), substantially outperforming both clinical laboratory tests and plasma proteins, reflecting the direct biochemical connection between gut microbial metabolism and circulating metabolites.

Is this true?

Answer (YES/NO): NO